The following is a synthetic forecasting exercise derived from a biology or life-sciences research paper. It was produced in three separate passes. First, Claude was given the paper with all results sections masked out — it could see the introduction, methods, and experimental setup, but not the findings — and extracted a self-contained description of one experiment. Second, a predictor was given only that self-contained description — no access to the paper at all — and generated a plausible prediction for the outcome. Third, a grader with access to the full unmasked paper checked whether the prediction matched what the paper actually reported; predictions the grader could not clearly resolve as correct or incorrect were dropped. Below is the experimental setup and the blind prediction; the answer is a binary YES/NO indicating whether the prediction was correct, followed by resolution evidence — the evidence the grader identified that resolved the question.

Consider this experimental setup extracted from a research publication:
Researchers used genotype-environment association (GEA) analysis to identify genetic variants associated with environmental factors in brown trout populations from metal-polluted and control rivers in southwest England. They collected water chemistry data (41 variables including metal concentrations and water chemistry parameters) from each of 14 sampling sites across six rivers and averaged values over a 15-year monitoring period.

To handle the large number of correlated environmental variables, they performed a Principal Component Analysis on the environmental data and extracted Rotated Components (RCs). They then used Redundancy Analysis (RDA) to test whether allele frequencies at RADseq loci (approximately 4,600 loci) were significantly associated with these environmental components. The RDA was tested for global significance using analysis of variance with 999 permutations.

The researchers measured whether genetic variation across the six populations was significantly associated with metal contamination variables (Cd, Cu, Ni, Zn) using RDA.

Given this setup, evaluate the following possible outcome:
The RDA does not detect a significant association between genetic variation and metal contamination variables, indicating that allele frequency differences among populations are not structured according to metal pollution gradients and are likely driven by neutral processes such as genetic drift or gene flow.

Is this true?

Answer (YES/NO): NO